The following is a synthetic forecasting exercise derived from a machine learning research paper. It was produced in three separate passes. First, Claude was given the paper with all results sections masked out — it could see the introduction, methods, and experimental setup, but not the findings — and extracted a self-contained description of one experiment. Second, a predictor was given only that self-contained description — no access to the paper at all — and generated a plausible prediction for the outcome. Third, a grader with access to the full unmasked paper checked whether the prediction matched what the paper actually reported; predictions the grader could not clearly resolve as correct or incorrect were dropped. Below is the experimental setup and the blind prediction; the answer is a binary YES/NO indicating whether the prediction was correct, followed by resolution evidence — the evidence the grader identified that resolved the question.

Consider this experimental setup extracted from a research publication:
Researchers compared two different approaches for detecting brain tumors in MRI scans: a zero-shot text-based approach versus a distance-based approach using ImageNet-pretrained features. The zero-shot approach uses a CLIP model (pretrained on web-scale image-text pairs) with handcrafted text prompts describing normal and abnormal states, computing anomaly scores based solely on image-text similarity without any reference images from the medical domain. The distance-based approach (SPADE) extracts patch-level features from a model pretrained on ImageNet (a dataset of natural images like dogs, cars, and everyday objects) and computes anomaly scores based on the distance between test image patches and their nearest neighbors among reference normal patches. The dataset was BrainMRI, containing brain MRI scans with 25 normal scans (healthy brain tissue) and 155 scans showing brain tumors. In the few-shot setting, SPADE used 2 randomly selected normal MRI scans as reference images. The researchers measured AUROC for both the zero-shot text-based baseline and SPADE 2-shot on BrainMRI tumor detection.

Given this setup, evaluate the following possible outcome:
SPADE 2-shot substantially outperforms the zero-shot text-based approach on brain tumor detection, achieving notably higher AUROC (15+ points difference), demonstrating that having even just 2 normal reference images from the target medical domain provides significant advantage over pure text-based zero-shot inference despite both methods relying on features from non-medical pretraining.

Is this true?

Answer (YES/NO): NO